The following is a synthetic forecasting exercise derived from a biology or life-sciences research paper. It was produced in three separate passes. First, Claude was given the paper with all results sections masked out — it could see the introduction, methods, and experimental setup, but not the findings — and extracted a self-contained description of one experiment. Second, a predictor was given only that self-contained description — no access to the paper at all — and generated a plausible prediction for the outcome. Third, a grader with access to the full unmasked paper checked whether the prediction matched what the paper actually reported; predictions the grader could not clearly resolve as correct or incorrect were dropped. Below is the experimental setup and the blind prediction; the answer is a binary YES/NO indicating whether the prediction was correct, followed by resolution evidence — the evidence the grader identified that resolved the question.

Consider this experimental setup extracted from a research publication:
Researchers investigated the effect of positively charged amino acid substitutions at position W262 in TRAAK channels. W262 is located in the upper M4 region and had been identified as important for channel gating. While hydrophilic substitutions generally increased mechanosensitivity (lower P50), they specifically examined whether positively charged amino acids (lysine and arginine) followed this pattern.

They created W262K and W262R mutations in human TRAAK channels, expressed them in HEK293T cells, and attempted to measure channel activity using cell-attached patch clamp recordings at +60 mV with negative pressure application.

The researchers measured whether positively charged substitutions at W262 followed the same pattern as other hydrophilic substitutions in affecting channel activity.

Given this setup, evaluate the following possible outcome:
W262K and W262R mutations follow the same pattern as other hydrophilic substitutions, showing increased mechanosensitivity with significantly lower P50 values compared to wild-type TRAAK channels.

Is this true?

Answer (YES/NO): NO